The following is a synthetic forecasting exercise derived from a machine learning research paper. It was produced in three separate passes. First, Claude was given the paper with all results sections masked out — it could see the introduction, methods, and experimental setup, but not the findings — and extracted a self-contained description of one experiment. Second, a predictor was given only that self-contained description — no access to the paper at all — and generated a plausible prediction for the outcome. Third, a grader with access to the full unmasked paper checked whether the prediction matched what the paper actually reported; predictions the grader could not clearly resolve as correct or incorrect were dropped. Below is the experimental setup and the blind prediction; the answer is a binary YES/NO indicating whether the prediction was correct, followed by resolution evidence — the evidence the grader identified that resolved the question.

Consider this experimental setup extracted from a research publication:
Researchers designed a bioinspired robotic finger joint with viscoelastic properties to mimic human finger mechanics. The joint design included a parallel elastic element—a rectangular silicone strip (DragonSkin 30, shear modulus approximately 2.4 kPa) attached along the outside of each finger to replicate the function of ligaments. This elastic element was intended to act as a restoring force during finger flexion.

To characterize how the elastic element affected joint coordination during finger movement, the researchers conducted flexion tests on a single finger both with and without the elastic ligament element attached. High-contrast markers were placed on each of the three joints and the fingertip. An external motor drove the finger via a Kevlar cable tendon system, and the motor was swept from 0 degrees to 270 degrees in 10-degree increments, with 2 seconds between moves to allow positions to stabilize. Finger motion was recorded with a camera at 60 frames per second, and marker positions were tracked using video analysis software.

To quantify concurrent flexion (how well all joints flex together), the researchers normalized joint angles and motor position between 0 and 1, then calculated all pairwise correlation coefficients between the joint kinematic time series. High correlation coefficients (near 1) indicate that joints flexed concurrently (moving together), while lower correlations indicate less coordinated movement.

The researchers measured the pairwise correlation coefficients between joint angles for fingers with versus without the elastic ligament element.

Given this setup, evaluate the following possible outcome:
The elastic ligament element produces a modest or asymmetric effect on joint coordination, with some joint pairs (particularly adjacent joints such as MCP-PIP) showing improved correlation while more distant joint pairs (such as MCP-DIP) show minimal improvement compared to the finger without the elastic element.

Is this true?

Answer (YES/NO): NO